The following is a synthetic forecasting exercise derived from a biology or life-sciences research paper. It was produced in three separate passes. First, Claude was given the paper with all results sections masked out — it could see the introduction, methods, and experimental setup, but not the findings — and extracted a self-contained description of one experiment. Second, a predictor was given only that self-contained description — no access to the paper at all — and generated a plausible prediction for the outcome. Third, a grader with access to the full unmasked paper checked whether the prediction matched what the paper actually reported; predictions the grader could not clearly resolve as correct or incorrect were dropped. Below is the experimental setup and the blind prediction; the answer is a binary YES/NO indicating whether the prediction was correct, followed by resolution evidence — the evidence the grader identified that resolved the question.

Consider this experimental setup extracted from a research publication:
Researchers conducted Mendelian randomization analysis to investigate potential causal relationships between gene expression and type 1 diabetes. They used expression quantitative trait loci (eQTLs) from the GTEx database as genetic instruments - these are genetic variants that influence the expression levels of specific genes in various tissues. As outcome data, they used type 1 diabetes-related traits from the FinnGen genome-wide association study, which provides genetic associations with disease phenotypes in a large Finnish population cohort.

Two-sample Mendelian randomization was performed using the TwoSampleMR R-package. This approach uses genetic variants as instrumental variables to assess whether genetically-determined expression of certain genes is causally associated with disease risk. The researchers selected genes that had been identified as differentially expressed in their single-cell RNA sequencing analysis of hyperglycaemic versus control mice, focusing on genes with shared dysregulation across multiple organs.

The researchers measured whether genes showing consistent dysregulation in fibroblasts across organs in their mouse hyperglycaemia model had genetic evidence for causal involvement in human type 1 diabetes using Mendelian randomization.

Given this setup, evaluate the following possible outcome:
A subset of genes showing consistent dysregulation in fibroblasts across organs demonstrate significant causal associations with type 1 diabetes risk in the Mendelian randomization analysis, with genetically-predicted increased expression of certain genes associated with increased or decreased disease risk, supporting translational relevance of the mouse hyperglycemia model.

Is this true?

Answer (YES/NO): YES